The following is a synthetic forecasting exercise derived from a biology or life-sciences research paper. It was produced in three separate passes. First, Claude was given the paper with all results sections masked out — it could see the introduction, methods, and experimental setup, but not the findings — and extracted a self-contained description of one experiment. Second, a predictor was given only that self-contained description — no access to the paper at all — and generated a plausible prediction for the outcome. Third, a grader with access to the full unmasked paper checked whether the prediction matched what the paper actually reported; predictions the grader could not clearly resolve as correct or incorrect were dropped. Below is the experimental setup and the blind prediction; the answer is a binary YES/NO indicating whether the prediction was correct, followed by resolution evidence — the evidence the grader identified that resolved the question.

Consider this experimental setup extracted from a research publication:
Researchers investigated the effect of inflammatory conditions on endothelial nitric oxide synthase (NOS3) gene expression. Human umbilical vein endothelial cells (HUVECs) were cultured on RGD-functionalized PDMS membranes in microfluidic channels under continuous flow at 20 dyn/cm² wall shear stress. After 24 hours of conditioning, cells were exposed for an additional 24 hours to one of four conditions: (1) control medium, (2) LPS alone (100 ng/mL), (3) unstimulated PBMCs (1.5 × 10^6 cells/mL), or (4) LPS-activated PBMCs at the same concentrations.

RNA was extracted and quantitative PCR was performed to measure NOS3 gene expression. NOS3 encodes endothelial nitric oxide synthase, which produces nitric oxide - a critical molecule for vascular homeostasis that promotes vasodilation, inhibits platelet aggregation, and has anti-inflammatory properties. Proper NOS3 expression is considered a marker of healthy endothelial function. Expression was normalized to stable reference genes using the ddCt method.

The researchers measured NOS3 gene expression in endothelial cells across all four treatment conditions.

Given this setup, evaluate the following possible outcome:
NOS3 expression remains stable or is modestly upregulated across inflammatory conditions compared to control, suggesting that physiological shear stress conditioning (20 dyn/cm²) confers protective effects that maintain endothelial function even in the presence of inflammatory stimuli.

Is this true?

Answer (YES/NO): NO